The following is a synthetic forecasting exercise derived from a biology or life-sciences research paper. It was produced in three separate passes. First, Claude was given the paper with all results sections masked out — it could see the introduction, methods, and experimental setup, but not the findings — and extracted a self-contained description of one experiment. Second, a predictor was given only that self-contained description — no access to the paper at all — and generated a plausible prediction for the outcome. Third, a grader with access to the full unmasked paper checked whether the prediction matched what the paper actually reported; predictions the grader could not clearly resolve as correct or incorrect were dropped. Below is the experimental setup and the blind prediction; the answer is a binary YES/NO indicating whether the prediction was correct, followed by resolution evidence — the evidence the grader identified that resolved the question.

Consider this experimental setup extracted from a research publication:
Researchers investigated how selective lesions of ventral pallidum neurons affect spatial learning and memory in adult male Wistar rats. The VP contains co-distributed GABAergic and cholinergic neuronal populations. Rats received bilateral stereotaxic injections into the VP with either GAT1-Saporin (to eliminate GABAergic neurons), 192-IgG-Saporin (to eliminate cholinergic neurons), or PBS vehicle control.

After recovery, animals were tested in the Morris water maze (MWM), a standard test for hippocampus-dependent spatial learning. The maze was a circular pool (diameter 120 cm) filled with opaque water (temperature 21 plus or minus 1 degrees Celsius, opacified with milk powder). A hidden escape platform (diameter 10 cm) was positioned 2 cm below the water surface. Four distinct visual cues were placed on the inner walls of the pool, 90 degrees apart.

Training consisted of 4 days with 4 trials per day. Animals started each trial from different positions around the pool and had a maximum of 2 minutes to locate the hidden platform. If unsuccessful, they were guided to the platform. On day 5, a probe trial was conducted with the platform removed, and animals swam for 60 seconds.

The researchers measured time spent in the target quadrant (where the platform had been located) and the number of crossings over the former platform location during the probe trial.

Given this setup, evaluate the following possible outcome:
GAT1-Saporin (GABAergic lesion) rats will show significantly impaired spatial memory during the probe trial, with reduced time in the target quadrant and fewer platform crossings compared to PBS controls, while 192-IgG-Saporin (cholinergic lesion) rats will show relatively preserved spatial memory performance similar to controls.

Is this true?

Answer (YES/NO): NO